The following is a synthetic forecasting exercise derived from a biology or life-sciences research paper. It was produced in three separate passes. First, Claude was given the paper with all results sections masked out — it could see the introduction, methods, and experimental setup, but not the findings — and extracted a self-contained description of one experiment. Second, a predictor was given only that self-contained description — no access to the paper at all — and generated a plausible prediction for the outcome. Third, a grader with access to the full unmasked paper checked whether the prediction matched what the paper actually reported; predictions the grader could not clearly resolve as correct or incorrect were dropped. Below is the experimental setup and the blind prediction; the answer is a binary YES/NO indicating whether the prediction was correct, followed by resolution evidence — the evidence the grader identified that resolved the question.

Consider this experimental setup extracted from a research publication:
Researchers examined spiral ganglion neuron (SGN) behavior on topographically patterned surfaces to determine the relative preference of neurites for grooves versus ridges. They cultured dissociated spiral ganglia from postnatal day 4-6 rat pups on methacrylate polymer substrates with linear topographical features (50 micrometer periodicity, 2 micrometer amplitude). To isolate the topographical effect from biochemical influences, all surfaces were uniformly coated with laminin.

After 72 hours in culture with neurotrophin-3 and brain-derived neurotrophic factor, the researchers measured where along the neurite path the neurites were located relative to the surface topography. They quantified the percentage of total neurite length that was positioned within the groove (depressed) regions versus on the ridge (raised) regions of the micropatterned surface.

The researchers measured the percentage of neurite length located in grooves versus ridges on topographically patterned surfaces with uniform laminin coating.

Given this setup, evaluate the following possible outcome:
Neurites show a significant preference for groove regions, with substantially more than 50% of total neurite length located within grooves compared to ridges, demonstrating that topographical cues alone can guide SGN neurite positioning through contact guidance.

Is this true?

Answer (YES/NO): YES